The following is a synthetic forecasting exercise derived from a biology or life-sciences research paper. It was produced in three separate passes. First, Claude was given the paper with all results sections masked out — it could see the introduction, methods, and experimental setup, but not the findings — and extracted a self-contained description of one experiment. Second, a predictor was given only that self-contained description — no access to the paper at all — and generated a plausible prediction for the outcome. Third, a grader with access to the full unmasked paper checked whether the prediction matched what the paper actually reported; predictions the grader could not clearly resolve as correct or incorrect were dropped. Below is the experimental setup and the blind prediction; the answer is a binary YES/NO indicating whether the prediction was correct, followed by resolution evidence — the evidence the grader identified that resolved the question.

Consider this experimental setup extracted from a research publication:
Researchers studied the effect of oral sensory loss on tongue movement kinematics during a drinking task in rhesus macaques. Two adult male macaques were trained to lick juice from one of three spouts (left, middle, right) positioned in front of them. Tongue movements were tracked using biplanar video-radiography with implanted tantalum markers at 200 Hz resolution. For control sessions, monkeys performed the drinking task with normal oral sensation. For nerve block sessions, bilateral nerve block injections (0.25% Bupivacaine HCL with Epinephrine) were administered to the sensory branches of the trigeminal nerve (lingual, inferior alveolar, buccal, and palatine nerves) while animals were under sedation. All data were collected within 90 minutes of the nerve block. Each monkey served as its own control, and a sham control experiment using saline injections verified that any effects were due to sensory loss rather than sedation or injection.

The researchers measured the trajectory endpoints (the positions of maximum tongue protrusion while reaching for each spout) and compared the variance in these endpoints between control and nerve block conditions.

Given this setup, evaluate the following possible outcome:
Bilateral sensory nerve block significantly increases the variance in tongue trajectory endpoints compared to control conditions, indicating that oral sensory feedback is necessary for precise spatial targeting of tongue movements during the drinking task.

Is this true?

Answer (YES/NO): YES